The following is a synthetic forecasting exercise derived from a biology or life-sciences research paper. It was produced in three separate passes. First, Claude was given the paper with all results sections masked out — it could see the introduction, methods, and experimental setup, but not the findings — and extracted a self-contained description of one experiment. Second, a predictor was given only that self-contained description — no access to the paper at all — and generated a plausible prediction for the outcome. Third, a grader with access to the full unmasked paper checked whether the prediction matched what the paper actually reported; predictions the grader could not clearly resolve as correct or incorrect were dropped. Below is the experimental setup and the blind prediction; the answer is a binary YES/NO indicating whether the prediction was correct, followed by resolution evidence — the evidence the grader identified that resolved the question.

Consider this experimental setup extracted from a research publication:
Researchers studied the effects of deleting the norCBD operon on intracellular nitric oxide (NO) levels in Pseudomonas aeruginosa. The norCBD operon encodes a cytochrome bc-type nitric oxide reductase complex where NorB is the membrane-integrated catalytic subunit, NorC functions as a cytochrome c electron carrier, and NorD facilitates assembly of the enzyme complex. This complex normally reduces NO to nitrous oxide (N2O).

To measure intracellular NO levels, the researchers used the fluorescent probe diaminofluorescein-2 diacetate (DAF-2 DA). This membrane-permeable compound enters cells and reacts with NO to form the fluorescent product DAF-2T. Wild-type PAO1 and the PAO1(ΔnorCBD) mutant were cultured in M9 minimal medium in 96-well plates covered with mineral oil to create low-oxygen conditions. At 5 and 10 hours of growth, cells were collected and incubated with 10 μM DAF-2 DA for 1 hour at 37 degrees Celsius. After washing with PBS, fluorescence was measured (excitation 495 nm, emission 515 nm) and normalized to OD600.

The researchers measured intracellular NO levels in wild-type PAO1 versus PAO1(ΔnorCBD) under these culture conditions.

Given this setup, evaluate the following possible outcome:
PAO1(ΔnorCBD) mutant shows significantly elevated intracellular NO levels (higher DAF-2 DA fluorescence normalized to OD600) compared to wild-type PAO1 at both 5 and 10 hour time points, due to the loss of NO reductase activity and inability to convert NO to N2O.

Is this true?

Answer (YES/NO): YES